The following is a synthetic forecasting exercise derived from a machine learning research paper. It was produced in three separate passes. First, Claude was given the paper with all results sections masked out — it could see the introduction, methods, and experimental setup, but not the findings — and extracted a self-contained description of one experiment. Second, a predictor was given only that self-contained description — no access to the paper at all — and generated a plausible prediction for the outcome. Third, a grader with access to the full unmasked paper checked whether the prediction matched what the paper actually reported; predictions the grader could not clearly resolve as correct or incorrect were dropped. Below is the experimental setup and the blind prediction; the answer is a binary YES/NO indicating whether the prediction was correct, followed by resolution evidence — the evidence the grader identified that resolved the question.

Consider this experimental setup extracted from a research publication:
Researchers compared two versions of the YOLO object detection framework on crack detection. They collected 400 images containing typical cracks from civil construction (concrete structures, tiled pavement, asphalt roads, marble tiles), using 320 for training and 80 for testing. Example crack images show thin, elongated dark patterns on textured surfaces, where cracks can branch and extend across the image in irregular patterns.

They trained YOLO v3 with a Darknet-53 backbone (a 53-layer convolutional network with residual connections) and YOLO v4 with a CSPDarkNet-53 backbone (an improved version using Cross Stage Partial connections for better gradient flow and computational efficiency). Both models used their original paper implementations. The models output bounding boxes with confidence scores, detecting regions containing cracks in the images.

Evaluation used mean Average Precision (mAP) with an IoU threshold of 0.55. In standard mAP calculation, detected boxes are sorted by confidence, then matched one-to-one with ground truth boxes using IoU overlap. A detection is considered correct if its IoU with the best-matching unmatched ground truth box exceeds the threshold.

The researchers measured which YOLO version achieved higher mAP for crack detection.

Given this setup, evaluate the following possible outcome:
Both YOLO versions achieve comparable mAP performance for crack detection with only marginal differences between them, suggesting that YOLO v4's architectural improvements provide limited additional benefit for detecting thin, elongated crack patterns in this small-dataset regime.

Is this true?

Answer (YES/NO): NO